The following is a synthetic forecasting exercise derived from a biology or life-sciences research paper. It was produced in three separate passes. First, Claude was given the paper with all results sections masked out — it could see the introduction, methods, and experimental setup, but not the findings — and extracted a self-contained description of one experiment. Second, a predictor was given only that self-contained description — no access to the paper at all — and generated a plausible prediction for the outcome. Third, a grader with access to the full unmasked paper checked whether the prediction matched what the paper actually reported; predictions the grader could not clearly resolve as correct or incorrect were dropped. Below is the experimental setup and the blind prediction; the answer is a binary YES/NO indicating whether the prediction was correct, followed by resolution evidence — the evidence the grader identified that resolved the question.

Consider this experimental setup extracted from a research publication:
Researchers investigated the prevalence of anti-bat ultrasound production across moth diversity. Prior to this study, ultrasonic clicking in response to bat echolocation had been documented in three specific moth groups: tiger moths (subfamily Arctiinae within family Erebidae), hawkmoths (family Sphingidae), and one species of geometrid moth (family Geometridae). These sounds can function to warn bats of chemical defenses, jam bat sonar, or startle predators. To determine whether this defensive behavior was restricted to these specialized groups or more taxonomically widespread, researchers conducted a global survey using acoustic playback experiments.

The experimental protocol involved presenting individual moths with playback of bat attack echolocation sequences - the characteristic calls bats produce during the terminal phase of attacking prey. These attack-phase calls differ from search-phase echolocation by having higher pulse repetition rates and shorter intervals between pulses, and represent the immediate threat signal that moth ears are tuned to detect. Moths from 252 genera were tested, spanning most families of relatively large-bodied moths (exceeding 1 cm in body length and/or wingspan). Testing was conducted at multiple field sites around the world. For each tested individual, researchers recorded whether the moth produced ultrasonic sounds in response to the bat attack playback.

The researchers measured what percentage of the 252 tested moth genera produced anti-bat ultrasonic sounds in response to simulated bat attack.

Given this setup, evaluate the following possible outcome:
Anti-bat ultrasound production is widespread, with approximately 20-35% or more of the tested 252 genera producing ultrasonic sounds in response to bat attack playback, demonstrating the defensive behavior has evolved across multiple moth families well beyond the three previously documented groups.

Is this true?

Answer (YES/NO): YES